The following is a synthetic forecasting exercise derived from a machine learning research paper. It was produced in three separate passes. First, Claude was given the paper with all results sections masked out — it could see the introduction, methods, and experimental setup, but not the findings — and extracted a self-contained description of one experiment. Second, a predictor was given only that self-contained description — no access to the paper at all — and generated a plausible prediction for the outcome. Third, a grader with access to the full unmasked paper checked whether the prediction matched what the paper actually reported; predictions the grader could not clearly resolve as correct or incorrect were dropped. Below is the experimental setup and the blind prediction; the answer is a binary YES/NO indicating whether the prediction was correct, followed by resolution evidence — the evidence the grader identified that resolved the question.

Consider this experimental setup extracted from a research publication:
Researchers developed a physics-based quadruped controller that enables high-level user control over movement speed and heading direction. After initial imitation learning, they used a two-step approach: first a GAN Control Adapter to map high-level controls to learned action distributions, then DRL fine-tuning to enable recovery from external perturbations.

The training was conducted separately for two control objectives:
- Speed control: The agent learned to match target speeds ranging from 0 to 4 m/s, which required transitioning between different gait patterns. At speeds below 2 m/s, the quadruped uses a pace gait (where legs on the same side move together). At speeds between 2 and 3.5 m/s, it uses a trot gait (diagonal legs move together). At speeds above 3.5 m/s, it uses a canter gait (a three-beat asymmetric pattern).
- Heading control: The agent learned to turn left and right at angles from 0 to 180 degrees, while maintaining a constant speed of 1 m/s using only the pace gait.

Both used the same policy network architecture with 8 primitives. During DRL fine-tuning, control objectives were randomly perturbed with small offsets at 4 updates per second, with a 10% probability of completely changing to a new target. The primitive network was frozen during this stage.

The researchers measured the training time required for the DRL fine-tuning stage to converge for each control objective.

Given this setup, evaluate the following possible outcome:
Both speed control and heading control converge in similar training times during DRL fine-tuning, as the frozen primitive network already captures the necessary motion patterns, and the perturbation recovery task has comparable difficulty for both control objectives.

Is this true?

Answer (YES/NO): NO